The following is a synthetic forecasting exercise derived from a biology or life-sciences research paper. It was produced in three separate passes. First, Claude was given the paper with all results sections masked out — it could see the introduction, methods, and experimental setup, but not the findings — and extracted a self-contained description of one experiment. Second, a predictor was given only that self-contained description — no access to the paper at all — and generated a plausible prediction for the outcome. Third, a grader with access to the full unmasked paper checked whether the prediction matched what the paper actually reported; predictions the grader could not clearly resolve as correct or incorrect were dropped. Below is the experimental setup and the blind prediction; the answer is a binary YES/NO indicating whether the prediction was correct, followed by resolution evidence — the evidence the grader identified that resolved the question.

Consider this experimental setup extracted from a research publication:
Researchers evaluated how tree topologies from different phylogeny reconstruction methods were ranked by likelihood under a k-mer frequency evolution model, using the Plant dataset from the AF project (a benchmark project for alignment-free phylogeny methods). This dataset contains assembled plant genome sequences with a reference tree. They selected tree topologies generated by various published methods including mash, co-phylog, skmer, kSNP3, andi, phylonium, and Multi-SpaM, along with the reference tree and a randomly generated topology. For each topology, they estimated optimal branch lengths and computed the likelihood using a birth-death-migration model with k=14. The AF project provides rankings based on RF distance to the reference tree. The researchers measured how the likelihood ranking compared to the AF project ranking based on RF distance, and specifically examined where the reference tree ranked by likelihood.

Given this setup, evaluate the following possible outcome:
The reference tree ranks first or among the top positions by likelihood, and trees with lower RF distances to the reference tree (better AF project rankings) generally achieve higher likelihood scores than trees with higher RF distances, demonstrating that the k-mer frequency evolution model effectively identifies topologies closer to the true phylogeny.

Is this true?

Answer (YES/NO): YES